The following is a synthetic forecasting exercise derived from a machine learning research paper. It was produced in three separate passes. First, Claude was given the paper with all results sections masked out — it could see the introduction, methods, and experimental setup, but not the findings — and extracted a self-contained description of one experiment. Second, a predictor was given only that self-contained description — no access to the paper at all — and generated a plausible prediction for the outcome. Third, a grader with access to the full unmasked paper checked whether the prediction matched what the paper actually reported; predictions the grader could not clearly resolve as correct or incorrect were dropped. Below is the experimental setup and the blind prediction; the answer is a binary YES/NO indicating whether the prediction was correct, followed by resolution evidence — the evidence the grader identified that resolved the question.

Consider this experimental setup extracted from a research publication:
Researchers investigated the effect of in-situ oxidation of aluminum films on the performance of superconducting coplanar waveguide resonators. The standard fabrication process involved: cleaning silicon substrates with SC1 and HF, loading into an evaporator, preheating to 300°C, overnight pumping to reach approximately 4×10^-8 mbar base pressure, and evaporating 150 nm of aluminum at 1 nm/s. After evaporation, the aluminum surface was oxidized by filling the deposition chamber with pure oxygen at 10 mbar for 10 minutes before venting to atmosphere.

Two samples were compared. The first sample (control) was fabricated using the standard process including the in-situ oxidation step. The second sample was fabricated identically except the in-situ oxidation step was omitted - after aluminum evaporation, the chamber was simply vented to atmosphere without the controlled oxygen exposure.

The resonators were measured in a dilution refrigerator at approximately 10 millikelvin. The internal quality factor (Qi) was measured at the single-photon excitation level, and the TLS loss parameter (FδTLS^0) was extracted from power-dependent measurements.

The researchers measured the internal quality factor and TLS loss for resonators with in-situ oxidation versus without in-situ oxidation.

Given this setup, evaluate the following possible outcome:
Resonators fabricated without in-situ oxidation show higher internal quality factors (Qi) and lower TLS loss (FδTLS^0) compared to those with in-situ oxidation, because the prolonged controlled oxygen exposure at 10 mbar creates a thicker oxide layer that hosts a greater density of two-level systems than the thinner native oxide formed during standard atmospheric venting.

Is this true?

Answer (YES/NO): NO